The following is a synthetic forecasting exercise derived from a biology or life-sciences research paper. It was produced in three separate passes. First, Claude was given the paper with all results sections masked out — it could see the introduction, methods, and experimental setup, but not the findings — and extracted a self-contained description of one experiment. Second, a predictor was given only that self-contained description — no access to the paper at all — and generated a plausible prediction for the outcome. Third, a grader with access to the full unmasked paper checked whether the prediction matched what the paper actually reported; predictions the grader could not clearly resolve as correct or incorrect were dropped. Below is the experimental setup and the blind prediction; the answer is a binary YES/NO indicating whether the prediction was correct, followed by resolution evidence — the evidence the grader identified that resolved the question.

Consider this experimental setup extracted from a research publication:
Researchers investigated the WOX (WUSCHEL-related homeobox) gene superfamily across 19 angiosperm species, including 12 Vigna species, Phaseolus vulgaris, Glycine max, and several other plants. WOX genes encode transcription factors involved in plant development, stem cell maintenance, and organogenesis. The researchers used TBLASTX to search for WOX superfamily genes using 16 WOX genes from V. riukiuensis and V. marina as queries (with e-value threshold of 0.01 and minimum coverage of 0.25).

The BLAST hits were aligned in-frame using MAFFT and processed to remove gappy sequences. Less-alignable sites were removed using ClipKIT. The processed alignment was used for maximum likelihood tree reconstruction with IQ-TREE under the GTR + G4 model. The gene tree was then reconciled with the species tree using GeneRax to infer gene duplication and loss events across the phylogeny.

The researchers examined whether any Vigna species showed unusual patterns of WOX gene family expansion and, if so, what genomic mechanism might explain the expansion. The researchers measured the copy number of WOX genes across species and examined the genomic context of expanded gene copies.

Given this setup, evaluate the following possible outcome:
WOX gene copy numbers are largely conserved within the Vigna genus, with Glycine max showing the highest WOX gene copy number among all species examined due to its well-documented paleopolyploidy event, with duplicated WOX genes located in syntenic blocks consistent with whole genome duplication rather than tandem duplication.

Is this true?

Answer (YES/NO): NO